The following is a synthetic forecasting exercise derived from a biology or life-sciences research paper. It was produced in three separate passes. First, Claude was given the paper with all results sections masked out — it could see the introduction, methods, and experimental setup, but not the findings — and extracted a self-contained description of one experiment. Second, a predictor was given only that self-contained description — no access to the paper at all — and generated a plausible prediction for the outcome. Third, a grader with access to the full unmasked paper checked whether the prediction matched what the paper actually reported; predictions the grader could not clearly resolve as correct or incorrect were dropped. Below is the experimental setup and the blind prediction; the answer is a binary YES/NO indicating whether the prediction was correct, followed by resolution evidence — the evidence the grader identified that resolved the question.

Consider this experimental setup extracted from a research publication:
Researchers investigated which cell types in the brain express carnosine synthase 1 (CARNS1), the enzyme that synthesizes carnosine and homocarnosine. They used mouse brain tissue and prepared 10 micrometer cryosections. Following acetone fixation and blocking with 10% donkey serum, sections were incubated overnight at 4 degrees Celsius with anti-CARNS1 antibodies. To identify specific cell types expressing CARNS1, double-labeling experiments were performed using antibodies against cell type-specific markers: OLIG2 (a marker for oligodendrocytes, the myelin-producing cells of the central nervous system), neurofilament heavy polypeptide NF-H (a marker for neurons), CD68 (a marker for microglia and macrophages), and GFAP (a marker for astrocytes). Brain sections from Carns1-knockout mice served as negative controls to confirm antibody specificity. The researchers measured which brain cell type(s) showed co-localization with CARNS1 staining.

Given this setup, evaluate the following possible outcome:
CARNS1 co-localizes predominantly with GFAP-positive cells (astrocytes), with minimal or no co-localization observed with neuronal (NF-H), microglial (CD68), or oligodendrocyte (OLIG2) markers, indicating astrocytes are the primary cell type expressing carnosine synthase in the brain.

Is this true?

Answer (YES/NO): NO